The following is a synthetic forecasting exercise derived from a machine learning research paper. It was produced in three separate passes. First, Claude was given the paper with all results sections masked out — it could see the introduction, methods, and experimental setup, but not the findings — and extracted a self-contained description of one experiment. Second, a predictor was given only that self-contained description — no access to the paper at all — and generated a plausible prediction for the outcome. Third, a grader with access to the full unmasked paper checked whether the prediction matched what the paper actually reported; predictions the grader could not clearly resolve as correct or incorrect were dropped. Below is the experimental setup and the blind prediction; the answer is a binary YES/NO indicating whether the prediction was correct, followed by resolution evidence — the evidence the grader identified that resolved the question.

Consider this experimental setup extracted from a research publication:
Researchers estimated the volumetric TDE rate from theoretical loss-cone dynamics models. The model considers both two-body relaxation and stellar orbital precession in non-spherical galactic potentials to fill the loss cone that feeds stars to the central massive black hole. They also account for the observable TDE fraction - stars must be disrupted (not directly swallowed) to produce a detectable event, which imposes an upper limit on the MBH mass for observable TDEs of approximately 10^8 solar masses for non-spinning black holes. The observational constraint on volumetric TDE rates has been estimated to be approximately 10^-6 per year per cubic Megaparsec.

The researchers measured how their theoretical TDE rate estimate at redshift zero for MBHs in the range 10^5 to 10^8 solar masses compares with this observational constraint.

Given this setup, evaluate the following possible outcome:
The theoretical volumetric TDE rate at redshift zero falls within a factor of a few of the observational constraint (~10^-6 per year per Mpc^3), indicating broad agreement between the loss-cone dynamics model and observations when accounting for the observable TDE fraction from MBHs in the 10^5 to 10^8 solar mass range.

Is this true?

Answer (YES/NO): NO